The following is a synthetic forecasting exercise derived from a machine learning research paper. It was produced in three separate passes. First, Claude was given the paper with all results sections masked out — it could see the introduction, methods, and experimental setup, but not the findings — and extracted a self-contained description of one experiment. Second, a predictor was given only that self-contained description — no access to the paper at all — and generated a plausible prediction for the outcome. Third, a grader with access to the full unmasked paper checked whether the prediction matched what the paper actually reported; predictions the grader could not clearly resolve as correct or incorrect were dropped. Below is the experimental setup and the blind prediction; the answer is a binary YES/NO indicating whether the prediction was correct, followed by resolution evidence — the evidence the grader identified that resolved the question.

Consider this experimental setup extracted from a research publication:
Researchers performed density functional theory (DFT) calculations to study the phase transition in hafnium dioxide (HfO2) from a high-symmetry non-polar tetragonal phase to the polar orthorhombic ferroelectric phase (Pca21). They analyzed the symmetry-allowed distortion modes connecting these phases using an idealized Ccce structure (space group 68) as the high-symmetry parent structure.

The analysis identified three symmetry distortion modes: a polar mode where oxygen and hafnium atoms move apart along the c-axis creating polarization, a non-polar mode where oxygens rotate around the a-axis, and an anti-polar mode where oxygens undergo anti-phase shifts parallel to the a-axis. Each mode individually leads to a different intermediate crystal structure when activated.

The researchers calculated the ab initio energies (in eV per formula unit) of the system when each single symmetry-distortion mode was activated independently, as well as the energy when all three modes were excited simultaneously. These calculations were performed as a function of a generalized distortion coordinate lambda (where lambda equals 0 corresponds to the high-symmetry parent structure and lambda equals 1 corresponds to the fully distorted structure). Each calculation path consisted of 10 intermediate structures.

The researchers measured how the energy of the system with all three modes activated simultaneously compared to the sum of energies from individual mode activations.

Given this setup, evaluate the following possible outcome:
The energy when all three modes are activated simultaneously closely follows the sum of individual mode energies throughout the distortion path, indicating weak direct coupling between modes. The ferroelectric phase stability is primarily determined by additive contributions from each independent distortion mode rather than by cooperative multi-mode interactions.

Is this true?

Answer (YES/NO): NO